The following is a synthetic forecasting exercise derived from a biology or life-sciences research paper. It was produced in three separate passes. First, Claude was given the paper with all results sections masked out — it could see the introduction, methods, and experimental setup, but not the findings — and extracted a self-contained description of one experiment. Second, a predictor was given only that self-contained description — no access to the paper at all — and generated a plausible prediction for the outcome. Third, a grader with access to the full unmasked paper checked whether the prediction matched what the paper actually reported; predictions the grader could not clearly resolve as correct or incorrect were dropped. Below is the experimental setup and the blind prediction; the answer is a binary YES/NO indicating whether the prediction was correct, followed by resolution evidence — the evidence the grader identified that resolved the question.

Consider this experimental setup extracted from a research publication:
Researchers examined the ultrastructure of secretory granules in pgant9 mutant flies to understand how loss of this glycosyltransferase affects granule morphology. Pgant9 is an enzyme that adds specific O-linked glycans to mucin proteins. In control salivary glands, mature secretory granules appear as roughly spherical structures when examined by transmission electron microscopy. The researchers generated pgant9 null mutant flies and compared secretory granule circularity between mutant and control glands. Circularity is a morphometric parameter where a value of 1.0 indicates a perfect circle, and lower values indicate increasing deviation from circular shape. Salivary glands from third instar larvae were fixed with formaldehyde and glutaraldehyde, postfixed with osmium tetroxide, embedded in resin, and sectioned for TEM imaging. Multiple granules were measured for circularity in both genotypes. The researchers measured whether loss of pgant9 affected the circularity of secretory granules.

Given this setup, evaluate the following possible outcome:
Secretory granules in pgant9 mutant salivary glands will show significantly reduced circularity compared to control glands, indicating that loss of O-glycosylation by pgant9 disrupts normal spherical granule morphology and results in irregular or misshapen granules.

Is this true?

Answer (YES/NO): YES